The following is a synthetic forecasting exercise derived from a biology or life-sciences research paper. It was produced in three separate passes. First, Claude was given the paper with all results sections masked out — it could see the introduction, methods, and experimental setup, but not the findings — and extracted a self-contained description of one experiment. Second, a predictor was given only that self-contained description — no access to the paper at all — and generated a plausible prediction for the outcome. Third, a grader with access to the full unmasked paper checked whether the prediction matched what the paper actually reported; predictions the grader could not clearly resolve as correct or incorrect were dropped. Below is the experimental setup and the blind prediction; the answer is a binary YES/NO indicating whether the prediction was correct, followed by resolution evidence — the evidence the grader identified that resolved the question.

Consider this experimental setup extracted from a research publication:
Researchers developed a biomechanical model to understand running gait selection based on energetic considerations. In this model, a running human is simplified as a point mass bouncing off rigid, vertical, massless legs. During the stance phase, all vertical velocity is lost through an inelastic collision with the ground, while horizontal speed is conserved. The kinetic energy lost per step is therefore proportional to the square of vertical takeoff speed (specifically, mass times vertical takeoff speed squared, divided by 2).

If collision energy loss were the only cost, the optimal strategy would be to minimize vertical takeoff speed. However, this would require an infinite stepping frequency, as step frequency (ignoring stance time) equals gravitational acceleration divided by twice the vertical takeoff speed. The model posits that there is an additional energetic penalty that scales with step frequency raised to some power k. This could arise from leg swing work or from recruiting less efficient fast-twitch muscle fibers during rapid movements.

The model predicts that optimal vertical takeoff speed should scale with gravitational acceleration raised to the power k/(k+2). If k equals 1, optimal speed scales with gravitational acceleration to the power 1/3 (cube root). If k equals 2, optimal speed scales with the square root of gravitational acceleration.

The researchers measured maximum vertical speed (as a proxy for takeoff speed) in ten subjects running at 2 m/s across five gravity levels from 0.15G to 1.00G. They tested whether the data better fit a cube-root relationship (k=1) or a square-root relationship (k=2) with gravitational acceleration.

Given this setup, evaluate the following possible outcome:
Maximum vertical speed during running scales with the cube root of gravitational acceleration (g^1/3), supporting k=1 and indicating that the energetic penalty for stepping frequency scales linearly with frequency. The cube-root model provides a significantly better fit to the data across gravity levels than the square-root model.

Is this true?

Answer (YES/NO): NO